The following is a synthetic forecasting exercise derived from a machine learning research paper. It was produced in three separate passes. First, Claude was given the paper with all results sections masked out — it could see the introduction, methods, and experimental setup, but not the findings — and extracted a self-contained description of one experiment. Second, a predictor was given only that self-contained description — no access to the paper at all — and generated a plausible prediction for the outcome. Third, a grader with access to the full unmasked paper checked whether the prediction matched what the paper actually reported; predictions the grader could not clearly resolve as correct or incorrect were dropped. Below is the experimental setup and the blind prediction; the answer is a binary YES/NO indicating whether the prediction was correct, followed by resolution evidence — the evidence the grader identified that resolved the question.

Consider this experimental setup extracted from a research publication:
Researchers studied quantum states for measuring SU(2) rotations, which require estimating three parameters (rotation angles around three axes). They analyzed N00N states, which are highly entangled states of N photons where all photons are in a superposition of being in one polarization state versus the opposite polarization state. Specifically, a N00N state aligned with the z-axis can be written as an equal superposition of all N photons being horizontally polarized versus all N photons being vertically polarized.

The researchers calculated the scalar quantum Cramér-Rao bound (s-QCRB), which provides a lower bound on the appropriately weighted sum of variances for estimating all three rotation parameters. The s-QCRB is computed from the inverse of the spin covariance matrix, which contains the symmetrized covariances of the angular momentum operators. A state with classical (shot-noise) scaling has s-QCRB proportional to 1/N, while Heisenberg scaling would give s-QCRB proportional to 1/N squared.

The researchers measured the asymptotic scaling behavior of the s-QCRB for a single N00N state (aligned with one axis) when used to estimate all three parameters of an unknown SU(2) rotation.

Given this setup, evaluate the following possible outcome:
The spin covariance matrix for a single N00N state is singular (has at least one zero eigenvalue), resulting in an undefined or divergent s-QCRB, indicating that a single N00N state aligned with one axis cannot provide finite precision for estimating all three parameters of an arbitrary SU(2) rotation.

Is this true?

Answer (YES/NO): NO